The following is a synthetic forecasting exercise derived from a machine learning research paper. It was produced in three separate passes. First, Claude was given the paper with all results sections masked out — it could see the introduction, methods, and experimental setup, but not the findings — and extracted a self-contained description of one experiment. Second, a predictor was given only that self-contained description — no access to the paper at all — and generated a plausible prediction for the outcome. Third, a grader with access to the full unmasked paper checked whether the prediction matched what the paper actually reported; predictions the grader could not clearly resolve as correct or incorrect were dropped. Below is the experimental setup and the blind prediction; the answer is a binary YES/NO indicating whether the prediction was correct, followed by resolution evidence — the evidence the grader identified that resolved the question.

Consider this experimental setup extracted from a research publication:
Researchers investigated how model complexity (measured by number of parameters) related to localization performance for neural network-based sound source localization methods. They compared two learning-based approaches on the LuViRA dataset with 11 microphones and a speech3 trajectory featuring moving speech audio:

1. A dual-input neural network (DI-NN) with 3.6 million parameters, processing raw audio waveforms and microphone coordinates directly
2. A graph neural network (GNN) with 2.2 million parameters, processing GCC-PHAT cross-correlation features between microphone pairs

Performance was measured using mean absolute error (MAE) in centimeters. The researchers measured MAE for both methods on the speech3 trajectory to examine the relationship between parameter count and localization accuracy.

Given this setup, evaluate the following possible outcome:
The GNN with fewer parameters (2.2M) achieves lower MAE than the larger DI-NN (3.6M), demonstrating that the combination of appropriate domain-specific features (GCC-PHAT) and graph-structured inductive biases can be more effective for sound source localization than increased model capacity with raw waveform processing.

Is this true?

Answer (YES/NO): YES